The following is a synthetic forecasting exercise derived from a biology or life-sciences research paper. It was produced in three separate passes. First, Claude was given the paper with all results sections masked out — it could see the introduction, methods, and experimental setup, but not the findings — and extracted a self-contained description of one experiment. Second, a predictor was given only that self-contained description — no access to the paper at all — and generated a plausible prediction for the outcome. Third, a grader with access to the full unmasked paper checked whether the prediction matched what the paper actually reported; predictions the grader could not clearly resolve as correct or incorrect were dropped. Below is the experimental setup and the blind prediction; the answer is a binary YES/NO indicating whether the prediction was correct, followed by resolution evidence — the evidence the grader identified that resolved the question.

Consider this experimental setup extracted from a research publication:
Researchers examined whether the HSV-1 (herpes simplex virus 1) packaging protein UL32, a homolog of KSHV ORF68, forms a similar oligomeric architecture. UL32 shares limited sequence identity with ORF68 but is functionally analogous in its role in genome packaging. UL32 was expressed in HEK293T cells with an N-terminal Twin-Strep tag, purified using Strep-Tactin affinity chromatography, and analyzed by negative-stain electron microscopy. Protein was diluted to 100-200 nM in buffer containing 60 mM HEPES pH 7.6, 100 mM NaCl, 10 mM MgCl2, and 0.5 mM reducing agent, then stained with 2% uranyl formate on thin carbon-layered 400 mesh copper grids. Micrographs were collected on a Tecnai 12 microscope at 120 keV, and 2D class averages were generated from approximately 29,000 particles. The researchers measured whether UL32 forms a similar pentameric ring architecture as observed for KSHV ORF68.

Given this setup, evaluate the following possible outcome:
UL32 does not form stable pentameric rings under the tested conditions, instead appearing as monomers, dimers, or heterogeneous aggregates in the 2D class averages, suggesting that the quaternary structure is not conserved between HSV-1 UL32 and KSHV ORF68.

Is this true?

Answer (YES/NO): NO